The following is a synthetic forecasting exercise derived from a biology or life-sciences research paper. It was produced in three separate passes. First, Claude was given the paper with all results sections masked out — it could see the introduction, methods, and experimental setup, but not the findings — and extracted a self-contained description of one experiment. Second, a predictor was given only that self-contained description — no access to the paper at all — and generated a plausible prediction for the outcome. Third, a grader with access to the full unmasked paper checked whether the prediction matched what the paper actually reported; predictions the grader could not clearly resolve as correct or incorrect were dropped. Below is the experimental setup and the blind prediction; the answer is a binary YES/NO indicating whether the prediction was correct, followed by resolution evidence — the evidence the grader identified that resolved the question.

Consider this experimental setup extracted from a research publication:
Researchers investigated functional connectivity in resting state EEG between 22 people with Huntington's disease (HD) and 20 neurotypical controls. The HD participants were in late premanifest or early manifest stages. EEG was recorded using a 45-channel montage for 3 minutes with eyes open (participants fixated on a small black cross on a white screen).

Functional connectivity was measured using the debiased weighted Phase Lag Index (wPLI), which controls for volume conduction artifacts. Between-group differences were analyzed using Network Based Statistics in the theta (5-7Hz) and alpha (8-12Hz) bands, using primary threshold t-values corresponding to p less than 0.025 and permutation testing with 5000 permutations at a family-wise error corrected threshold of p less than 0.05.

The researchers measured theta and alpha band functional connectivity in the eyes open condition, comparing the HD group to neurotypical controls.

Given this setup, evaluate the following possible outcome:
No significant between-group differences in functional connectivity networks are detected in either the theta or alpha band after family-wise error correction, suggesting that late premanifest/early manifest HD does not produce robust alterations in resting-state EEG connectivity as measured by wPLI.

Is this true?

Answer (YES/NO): NO